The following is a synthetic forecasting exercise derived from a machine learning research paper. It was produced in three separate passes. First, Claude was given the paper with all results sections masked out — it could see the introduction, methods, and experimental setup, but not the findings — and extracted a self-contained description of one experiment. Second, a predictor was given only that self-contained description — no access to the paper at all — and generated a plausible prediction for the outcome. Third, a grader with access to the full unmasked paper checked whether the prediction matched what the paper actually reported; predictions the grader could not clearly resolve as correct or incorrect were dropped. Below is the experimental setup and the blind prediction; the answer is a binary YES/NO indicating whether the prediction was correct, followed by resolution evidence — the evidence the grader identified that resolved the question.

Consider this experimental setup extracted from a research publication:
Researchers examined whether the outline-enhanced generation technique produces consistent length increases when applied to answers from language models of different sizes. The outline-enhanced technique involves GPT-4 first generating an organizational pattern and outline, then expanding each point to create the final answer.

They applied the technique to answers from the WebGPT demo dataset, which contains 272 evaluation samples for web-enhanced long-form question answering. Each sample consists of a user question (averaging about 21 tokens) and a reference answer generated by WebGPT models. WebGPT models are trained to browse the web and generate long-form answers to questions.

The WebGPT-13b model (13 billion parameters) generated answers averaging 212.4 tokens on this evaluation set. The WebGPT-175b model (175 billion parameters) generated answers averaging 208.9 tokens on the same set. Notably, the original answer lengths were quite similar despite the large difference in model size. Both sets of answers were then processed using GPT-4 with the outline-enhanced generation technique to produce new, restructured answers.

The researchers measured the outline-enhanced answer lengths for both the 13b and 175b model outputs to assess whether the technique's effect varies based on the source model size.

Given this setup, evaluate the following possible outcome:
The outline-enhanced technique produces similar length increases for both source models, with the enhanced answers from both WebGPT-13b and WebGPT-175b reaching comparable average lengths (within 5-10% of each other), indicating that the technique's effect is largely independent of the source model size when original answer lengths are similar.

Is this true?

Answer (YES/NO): YES